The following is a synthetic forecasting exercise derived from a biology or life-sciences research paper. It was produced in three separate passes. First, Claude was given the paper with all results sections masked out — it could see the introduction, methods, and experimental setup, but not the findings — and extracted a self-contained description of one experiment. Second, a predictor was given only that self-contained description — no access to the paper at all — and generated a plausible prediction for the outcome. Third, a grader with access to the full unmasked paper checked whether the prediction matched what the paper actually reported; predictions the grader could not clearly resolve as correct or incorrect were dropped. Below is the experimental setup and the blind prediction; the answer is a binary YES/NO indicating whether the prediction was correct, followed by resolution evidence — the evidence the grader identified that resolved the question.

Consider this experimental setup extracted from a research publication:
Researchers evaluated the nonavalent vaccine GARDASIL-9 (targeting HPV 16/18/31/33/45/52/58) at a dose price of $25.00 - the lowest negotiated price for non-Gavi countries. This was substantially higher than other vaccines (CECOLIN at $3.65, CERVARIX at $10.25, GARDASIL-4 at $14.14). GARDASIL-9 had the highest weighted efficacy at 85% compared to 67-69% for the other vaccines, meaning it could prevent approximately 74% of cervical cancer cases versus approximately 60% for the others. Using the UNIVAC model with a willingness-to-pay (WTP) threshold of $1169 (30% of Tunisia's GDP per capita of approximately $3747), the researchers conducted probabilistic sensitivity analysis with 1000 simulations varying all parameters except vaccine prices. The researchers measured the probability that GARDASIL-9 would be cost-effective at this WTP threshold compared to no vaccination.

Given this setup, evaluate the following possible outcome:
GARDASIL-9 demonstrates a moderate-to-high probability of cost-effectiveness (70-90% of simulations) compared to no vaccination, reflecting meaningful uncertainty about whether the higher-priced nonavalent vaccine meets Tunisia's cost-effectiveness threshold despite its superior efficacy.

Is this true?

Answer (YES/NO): NO